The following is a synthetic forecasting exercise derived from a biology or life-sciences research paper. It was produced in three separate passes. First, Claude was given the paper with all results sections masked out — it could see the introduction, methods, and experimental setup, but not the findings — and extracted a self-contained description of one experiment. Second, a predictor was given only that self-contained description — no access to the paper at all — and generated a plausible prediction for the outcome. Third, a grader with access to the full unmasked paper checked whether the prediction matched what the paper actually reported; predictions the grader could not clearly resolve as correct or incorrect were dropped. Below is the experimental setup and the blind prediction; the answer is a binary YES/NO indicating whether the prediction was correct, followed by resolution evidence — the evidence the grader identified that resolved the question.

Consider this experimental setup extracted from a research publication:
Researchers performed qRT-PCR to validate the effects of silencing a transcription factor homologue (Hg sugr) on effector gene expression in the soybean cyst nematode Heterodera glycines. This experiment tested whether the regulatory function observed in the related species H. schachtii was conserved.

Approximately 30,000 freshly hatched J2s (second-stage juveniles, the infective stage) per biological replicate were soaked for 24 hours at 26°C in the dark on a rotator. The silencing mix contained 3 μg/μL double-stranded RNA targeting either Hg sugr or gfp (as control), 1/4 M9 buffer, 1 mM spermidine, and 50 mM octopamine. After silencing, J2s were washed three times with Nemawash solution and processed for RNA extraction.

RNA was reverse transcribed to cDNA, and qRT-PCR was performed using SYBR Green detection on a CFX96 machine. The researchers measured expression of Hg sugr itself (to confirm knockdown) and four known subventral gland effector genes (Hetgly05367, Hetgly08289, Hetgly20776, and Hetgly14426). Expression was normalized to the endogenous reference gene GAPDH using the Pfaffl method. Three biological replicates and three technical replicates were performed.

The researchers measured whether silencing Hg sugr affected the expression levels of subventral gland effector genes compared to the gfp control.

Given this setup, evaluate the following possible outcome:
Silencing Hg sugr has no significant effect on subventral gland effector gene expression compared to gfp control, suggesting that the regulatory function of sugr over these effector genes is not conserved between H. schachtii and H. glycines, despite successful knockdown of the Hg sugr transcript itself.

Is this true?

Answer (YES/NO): NO